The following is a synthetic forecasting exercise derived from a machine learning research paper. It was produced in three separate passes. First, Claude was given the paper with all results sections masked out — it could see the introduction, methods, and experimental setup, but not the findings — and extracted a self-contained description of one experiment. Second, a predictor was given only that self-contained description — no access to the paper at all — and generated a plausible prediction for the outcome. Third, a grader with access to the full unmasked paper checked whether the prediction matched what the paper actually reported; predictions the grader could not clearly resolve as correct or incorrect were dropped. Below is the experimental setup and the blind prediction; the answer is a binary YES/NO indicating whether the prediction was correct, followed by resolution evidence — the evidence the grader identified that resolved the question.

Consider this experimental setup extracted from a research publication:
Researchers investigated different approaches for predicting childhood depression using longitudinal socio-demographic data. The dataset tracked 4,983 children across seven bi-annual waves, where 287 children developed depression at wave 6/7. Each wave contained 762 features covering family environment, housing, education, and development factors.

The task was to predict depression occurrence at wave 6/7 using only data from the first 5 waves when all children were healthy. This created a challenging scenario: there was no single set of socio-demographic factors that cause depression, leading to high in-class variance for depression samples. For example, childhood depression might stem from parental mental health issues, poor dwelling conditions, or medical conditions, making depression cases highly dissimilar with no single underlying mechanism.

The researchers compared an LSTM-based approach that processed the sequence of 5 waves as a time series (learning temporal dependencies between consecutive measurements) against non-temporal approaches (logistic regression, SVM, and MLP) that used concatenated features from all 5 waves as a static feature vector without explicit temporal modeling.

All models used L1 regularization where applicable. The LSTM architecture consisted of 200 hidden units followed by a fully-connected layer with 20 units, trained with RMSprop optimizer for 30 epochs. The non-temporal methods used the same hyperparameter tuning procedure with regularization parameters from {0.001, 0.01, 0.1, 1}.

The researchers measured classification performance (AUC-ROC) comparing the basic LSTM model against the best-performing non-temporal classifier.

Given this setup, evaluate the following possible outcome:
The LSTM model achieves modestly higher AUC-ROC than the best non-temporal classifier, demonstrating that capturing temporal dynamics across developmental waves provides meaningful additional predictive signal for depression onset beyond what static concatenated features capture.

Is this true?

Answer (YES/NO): NO